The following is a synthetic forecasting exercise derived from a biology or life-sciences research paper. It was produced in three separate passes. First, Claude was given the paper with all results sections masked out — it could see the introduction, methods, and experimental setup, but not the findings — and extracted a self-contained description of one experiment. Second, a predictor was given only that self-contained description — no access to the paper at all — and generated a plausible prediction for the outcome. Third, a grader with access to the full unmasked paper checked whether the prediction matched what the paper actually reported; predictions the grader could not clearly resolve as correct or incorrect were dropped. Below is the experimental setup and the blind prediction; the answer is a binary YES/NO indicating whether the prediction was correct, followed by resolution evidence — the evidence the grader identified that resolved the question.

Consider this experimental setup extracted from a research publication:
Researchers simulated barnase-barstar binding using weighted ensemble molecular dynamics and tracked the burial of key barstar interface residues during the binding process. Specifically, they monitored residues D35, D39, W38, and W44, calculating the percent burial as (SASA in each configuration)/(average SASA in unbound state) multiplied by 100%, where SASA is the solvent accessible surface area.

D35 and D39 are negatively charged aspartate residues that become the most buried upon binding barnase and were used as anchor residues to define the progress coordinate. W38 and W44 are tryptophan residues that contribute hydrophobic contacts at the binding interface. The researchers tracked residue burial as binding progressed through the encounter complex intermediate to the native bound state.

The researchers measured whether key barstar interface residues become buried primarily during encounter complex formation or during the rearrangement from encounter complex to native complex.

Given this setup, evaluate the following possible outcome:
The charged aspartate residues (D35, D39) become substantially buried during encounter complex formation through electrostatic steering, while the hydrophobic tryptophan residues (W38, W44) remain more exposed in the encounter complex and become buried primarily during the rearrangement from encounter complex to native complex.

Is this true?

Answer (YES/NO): NO